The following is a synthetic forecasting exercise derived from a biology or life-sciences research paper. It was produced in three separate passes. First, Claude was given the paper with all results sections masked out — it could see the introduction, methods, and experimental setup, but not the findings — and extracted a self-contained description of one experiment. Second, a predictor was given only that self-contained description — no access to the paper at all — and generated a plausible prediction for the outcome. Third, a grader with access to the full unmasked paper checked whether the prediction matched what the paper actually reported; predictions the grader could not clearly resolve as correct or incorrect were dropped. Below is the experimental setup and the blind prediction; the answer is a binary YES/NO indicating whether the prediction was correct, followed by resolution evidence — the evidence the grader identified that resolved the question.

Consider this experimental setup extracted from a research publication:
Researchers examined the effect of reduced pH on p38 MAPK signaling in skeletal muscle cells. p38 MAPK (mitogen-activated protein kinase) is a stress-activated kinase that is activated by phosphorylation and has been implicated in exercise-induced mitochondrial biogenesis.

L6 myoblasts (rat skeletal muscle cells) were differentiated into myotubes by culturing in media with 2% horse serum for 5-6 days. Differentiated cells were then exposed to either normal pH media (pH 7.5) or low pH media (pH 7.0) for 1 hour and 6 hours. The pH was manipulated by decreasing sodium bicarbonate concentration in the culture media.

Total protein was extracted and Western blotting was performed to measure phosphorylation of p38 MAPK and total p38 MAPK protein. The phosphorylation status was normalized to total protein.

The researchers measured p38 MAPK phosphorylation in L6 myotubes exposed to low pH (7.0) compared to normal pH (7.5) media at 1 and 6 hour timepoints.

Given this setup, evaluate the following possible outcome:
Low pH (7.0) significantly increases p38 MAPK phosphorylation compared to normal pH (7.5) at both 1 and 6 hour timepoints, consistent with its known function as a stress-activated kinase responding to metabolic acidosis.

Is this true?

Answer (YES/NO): NO